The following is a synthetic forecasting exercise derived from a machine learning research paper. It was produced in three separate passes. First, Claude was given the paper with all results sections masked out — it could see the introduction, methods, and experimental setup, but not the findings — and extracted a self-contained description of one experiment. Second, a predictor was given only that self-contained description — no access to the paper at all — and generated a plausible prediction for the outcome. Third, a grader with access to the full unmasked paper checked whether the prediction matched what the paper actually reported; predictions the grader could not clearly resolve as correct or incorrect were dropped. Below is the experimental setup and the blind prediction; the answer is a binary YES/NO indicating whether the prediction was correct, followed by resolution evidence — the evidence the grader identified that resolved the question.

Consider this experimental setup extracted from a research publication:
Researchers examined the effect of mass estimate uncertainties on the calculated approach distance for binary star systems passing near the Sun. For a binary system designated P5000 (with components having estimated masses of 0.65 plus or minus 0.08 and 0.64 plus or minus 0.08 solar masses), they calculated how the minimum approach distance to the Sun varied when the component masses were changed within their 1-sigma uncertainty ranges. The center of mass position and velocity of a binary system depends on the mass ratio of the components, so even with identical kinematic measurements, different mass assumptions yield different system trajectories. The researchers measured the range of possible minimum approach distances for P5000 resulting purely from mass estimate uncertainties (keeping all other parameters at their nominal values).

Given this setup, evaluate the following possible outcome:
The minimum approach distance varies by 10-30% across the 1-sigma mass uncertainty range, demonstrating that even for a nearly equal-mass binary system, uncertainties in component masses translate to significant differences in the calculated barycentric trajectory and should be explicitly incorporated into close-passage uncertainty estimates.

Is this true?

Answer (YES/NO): NO